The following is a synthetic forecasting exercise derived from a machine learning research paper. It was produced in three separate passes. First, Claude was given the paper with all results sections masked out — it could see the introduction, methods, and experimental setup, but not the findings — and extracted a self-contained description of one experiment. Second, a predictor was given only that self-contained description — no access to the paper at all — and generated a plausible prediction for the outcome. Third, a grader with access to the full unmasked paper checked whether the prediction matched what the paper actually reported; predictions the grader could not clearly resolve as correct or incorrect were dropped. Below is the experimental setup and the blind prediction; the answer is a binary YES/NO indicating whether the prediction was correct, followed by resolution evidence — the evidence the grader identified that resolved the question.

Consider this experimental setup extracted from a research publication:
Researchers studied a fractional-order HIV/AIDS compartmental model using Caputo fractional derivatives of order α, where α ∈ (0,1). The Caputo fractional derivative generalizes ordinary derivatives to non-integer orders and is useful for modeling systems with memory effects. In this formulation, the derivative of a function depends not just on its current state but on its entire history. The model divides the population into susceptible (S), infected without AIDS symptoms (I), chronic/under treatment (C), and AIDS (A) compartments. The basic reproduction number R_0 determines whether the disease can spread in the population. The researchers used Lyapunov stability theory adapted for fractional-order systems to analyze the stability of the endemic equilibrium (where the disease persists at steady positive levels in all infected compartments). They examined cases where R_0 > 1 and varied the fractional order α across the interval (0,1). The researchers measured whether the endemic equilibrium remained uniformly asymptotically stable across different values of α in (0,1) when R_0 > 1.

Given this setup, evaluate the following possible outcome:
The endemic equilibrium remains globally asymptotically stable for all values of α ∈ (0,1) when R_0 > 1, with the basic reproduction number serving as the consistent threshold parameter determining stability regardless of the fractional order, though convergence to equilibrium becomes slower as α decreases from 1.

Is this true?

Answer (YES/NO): NO